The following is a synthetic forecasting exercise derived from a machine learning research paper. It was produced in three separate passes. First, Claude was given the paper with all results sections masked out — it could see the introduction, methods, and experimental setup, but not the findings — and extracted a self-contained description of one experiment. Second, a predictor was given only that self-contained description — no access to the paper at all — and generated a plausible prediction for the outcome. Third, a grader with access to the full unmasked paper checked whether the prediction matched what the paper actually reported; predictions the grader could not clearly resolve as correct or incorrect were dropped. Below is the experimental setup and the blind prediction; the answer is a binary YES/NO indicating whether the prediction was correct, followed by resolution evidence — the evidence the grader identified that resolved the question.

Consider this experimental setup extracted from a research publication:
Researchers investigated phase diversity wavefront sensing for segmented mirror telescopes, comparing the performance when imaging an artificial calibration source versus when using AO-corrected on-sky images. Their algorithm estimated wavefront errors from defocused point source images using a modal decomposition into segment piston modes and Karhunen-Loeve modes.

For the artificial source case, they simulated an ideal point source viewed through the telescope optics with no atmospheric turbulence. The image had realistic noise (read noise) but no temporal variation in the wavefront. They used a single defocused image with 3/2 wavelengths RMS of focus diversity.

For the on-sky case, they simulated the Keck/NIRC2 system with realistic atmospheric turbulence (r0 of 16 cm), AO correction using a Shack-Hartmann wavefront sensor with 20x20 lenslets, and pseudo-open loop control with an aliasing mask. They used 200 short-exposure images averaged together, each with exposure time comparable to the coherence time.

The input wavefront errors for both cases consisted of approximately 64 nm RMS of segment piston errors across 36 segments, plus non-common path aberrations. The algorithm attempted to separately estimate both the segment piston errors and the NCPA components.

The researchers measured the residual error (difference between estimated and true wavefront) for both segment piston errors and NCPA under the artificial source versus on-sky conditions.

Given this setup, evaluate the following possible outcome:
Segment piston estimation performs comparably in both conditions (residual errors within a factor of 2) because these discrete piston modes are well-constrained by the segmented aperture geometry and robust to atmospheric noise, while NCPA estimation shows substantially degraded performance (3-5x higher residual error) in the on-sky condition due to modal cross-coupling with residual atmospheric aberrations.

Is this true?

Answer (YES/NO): NO